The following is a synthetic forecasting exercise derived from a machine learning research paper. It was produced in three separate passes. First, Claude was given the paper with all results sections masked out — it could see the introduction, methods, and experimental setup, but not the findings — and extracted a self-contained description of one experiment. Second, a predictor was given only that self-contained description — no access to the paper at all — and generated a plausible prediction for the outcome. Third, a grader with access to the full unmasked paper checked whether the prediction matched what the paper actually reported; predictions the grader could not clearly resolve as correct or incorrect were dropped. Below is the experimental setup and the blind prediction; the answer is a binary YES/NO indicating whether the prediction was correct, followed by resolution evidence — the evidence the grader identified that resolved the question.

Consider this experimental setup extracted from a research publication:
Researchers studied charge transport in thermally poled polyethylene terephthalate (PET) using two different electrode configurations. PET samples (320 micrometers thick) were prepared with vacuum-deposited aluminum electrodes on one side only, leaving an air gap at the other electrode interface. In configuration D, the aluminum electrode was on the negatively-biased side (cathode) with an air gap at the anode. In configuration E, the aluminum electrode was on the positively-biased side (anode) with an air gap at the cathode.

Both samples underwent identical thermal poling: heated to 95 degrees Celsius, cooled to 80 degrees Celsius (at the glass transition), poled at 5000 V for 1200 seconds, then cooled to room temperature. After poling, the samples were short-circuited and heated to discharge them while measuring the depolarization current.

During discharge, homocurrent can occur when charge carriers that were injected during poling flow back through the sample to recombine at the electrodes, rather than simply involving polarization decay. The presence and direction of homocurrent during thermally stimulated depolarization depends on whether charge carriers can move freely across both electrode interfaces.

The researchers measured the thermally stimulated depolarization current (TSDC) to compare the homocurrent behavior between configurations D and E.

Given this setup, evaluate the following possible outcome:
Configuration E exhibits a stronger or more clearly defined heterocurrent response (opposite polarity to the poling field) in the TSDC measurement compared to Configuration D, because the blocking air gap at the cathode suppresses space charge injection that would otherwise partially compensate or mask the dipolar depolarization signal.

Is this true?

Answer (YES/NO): NO